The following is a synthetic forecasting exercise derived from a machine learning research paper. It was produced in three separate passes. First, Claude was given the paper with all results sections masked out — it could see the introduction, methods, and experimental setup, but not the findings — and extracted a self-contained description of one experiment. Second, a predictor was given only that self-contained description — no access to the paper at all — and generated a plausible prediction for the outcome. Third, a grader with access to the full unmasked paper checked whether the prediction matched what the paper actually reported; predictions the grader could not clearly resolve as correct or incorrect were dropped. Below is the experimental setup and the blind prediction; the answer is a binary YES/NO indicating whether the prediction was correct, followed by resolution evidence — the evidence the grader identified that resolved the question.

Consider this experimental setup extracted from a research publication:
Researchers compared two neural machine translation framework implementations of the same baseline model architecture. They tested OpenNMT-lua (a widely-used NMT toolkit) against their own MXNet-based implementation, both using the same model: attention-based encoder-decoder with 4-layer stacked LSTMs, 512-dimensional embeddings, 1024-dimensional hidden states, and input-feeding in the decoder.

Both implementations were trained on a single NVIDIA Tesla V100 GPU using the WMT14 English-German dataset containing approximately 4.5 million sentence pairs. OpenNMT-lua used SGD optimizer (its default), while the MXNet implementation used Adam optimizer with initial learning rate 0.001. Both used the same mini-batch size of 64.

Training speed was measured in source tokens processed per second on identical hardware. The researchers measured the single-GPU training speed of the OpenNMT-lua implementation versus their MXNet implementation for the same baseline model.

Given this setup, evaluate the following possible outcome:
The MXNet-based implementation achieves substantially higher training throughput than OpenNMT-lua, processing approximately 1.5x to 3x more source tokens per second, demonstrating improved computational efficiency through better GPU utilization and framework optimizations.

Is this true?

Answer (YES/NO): NO